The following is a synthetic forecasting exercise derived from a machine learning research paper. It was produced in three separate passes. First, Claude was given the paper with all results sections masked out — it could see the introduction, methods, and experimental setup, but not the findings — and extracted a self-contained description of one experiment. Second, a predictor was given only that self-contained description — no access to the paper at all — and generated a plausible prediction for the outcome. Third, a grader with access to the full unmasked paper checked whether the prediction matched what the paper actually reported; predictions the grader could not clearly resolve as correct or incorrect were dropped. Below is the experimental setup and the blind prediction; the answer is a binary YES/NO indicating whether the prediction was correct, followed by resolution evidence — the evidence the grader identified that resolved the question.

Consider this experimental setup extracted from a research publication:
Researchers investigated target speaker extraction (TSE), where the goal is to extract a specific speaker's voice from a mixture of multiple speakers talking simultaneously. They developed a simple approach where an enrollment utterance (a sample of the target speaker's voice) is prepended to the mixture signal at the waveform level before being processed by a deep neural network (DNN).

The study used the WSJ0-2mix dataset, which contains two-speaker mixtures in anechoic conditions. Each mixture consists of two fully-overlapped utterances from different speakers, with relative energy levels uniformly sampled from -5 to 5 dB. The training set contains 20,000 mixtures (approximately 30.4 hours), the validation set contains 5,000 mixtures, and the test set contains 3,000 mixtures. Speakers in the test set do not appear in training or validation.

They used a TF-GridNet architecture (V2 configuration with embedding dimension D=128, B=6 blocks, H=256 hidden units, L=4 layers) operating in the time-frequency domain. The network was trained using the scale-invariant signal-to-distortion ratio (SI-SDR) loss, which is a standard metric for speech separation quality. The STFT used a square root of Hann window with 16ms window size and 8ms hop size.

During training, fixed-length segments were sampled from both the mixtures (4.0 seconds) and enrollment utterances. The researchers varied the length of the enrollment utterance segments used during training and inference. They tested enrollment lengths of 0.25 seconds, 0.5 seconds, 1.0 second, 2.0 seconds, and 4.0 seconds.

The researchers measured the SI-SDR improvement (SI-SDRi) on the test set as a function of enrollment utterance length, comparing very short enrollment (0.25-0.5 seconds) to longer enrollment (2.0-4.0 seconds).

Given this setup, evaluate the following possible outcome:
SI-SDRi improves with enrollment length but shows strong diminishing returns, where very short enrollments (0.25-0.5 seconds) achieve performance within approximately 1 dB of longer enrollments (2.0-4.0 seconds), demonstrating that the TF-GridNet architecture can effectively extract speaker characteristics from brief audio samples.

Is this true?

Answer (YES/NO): NO